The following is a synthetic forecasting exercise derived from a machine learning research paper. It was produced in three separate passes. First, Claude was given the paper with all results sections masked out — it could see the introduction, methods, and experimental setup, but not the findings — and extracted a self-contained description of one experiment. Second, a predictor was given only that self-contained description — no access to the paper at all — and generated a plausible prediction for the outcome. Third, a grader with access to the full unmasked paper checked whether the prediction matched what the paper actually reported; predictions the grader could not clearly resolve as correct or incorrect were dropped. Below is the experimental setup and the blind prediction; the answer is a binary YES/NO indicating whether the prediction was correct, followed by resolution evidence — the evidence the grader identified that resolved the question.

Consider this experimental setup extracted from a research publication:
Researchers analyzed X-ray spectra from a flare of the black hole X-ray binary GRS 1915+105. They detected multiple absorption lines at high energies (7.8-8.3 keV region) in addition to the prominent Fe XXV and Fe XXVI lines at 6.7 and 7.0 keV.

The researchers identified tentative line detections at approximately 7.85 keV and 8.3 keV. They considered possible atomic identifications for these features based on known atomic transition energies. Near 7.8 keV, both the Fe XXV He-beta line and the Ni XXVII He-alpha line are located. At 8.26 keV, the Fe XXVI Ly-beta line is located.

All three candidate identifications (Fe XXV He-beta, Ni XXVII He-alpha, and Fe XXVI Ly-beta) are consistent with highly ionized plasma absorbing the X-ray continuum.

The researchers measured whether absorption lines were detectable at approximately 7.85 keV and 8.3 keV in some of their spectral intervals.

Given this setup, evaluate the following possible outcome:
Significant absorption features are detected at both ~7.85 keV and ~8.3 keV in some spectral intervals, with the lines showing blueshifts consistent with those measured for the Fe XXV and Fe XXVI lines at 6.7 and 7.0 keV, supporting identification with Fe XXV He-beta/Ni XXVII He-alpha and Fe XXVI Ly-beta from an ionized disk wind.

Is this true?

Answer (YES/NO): NO